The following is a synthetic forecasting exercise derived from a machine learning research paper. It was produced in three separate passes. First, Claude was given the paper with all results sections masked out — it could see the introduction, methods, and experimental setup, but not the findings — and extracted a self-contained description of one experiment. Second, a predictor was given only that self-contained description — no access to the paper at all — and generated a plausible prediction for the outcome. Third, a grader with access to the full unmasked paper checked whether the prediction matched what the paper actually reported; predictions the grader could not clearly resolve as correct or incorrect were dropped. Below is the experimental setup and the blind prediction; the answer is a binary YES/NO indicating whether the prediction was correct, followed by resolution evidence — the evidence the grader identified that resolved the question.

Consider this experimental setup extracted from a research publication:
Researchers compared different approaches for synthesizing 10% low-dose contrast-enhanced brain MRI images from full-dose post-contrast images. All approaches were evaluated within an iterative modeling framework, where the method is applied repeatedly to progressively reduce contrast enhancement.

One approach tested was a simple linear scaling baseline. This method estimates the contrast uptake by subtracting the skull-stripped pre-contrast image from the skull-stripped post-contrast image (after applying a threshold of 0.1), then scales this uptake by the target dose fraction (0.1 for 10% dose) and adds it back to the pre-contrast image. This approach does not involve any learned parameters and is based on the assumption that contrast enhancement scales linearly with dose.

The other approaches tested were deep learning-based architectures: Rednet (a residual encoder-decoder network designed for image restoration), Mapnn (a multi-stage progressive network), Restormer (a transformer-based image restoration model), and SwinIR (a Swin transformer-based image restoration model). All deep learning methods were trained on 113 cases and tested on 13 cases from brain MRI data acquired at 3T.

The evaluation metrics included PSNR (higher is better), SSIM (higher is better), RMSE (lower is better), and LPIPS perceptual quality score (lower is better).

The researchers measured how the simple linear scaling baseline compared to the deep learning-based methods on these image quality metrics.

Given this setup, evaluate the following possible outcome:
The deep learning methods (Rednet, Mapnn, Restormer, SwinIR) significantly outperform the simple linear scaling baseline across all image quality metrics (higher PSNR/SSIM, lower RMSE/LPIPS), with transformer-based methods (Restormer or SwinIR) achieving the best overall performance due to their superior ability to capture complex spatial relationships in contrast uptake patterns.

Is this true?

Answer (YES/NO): NO